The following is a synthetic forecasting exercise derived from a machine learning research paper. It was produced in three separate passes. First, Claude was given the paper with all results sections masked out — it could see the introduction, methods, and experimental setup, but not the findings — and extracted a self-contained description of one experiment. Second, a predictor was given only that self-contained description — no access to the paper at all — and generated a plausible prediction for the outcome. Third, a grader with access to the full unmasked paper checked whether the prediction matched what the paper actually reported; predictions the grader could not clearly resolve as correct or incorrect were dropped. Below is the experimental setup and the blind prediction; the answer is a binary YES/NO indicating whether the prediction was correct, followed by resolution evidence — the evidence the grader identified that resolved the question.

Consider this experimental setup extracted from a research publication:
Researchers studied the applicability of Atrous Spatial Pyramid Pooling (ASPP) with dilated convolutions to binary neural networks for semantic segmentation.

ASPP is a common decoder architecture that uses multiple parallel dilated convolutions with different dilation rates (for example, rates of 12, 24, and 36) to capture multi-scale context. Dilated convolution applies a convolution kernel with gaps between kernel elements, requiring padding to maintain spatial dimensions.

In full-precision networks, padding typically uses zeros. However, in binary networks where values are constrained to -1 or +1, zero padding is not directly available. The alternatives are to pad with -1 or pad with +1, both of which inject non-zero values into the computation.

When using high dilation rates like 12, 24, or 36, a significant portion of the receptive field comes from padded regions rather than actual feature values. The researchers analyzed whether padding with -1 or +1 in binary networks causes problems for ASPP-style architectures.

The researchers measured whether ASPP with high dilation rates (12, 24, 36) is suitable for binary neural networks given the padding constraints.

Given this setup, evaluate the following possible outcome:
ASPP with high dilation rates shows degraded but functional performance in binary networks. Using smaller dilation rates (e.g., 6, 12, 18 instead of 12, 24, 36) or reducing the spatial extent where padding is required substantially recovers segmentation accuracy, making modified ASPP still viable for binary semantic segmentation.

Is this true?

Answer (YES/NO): NO